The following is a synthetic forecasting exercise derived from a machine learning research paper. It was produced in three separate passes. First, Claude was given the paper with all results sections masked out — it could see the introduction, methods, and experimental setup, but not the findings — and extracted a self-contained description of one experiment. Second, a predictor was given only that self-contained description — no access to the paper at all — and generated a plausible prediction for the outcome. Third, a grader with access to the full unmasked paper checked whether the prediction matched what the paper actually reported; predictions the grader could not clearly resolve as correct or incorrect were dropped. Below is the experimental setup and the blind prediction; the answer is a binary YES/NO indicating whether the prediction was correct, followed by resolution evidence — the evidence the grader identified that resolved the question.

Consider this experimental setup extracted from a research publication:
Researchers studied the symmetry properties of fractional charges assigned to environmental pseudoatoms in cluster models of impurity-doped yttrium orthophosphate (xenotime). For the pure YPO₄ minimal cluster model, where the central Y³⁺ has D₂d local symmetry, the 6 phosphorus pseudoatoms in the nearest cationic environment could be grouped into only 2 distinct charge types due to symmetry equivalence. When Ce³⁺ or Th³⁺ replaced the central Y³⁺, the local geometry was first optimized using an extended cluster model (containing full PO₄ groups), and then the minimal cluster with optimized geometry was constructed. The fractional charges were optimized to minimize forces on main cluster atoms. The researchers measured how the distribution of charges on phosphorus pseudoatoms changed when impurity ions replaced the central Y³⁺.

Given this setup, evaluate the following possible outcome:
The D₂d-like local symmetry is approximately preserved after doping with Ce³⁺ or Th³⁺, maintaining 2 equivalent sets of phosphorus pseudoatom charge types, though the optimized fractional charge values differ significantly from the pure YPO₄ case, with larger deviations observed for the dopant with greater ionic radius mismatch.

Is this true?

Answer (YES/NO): NO